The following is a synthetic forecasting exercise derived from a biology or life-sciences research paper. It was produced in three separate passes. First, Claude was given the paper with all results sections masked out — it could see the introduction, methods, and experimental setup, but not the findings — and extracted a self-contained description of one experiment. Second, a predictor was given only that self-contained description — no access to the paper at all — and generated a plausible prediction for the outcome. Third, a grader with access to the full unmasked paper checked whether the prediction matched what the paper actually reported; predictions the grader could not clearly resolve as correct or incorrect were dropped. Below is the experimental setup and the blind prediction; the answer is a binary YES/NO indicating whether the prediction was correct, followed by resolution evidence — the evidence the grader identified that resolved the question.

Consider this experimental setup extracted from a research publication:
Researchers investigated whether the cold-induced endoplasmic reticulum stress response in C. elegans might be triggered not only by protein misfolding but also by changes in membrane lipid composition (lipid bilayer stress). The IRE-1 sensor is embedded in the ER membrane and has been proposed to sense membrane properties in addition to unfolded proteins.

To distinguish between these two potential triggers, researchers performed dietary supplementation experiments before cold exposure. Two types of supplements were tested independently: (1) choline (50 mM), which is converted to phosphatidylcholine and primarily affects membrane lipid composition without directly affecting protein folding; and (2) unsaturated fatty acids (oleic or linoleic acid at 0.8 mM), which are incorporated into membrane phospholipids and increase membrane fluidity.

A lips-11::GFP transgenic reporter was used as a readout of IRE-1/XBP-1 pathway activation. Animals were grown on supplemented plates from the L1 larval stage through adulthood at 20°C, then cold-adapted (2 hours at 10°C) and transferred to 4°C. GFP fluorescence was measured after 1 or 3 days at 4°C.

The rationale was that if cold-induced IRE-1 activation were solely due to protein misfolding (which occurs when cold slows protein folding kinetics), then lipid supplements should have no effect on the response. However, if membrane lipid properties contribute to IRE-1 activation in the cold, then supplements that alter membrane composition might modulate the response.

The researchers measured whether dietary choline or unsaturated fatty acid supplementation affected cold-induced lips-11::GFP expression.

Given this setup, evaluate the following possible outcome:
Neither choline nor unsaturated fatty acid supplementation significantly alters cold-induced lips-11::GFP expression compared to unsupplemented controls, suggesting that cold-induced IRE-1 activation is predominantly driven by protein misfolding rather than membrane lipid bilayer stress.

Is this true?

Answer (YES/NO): NO